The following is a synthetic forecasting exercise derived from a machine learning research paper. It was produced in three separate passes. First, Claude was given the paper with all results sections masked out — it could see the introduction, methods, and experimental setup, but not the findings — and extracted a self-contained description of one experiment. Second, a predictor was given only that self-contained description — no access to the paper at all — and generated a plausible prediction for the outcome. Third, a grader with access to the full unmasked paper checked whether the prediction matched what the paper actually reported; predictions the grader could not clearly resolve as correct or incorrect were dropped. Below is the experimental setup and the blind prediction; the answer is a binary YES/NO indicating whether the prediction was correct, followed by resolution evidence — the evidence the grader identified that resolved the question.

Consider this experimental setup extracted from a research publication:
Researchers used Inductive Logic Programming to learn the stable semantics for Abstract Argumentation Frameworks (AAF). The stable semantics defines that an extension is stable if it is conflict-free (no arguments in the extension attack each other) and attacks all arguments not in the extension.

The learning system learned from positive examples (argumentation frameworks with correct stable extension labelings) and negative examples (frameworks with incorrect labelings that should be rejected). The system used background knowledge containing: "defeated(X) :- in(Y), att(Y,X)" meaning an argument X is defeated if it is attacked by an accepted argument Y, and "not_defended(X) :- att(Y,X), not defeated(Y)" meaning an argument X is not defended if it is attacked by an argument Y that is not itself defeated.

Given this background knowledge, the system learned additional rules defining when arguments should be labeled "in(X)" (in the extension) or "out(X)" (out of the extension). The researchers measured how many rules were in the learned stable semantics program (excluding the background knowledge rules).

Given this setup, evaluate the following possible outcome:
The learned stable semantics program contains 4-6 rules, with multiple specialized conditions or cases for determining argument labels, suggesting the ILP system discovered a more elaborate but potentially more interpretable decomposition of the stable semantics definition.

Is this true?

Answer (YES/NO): NO